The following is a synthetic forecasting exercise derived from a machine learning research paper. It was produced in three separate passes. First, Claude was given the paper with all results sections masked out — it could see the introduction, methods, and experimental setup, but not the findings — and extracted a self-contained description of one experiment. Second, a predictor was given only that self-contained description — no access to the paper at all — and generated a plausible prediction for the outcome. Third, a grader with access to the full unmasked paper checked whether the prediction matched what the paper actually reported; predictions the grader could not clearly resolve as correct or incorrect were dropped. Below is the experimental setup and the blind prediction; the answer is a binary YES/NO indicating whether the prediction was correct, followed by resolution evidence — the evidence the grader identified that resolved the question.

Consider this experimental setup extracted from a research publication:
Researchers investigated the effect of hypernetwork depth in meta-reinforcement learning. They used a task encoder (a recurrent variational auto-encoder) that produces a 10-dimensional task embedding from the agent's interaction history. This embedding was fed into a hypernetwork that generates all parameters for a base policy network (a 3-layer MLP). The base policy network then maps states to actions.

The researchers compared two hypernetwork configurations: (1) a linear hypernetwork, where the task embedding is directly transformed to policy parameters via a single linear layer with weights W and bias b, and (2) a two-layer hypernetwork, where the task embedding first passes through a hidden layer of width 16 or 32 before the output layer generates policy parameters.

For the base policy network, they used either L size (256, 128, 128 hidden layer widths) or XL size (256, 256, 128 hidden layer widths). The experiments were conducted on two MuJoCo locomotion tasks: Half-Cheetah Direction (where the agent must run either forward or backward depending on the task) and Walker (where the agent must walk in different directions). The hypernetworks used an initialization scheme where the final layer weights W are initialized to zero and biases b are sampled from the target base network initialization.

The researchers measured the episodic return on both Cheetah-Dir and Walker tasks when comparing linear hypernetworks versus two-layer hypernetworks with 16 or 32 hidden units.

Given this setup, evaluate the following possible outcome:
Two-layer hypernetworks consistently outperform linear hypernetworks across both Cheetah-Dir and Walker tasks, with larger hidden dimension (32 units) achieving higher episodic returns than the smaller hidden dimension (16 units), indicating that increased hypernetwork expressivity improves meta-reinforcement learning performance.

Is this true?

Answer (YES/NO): NO